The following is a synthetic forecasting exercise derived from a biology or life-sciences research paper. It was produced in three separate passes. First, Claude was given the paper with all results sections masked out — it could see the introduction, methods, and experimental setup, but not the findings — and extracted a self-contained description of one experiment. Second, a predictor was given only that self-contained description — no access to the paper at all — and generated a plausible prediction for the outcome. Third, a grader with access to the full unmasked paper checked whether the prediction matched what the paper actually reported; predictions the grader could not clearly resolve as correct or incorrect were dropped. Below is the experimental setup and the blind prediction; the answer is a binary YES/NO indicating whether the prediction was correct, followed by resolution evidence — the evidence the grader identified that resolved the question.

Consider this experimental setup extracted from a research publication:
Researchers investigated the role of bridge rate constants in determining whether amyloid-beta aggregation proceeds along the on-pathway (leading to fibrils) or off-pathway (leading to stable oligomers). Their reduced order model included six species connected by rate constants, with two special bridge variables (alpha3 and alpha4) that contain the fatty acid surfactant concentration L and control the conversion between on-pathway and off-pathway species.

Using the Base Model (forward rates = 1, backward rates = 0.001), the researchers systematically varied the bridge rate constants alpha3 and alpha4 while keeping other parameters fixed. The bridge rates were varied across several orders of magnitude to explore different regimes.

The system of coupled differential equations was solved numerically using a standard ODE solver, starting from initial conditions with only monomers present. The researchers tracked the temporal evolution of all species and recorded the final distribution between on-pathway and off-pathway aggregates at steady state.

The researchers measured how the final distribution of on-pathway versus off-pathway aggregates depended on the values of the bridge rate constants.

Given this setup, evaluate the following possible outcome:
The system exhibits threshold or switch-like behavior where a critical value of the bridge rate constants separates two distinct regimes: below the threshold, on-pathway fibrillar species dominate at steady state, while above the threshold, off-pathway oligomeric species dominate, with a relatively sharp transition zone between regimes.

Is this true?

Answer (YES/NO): NO